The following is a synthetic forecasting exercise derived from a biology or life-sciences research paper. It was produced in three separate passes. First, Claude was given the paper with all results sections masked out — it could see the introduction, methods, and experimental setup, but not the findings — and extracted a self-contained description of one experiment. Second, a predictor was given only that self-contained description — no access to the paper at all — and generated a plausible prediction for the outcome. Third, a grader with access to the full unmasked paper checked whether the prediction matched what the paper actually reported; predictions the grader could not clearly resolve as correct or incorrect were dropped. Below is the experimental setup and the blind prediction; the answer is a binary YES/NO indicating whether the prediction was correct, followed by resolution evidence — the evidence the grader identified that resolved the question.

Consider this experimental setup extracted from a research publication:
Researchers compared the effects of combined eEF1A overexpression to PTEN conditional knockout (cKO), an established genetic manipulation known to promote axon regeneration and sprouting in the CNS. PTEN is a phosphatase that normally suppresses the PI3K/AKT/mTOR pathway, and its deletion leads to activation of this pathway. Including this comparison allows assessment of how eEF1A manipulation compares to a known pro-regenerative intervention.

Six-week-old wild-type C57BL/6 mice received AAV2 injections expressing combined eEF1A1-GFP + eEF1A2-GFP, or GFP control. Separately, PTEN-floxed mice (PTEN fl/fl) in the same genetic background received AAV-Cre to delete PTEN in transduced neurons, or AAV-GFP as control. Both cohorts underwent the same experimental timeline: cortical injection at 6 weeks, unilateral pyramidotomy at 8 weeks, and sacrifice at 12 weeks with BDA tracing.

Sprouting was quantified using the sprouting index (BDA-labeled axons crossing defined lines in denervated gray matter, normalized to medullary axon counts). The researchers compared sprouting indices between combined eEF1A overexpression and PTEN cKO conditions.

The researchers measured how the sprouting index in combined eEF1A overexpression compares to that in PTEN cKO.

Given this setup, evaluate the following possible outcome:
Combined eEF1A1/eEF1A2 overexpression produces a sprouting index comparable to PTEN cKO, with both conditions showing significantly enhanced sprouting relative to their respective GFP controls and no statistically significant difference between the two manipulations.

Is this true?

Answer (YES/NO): NO